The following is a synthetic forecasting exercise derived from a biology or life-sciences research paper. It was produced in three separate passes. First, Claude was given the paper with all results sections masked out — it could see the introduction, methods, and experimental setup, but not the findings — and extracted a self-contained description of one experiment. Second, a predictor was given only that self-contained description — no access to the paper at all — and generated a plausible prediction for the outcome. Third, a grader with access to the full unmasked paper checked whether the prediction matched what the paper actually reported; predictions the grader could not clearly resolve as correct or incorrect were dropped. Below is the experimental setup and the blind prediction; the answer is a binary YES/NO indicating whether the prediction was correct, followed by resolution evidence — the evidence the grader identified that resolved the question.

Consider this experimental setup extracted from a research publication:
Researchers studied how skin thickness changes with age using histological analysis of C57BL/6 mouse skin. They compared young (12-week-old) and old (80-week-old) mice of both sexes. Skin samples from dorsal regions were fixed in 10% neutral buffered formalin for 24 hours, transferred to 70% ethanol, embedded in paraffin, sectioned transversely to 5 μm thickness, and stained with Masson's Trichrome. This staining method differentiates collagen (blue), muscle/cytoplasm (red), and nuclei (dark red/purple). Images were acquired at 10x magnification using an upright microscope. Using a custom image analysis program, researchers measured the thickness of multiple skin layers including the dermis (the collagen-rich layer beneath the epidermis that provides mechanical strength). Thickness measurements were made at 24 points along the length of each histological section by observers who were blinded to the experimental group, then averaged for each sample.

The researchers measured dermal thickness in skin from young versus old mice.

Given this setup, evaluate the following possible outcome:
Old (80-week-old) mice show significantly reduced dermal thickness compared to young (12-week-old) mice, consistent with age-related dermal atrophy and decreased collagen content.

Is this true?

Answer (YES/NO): YES